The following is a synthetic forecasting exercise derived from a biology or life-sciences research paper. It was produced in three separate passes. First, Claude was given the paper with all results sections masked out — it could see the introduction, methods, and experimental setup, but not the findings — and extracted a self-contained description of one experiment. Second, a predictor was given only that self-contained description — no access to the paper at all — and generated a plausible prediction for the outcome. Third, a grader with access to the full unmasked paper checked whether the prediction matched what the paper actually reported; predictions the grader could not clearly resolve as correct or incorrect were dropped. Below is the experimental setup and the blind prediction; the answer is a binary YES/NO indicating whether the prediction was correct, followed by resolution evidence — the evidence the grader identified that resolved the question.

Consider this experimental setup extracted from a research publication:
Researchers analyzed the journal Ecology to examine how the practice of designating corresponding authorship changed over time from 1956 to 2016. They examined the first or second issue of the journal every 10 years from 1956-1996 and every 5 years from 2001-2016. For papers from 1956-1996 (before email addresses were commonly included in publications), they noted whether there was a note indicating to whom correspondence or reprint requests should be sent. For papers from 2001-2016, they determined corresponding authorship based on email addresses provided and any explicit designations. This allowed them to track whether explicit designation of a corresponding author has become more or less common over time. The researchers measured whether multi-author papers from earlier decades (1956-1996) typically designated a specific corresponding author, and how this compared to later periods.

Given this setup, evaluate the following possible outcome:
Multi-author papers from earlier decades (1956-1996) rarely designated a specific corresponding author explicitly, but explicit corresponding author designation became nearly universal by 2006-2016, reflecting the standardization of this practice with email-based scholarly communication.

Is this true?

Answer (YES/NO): YES